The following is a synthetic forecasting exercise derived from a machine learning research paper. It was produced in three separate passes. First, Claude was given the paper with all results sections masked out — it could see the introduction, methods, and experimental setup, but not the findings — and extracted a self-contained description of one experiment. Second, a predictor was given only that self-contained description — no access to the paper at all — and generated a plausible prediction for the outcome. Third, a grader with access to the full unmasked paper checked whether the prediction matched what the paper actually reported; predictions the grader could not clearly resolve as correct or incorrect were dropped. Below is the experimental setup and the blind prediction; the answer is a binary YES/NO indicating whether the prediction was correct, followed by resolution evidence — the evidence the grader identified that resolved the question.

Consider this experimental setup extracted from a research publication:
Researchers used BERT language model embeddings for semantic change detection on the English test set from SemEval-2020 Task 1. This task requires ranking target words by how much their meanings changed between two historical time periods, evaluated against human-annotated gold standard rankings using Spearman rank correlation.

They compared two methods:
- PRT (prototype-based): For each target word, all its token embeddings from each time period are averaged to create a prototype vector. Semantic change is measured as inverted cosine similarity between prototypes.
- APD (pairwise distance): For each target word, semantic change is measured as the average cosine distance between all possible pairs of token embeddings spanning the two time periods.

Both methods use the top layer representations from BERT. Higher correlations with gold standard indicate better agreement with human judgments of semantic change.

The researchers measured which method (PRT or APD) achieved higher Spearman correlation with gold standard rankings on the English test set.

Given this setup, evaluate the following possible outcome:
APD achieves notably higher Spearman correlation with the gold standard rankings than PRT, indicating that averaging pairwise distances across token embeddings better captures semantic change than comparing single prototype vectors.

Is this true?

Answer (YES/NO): YES